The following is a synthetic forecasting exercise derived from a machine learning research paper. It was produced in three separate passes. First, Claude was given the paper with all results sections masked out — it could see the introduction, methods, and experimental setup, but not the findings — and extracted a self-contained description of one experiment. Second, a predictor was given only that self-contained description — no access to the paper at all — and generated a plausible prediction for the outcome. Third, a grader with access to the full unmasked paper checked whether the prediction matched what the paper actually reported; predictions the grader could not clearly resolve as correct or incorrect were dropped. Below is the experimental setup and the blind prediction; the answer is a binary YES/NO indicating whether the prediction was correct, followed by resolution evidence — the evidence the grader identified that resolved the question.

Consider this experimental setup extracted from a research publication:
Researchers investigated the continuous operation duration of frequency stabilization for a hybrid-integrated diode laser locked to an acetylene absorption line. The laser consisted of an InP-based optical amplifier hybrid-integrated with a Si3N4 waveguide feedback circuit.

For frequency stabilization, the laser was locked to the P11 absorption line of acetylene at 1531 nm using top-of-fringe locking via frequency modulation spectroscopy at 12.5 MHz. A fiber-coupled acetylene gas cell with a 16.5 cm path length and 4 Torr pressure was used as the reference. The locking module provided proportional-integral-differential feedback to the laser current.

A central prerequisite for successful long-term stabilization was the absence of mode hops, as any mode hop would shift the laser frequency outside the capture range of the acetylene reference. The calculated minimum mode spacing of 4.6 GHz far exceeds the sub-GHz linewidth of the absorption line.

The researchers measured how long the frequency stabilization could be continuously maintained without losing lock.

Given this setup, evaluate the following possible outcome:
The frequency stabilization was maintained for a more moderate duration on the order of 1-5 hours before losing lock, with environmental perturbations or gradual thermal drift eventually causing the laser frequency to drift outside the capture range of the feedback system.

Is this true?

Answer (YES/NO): NO